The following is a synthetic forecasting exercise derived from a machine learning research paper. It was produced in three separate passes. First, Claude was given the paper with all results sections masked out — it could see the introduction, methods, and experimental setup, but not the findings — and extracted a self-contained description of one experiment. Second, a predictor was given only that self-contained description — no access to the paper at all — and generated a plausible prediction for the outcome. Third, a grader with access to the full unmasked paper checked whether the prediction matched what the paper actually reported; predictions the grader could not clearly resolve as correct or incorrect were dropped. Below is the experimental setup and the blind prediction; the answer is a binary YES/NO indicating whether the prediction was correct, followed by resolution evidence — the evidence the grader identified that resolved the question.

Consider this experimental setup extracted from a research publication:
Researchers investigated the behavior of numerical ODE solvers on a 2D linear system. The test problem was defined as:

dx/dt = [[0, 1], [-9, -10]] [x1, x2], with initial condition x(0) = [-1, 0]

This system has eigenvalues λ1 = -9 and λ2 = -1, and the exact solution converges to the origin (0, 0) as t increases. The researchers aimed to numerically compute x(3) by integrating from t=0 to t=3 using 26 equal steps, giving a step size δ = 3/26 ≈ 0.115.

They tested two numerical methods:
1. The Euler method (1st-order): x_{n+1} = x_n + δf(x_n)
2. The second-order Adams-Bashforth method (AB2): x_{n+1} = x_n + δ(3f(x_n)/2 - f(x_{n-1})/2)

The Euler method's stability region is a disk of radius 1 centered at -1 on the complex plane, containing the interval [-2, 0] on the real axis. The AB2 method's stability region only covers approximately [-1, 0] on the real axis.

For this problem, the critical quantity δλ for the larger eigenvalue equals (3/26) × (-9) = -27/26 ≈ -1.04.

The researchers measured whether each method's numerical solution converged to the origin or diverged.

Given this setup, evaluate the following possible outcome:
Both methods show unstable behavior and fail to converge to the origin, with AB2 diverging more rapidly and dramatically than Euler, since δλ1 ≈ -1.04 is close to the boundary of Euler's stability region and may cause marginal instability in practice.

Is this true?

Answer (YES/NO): NO